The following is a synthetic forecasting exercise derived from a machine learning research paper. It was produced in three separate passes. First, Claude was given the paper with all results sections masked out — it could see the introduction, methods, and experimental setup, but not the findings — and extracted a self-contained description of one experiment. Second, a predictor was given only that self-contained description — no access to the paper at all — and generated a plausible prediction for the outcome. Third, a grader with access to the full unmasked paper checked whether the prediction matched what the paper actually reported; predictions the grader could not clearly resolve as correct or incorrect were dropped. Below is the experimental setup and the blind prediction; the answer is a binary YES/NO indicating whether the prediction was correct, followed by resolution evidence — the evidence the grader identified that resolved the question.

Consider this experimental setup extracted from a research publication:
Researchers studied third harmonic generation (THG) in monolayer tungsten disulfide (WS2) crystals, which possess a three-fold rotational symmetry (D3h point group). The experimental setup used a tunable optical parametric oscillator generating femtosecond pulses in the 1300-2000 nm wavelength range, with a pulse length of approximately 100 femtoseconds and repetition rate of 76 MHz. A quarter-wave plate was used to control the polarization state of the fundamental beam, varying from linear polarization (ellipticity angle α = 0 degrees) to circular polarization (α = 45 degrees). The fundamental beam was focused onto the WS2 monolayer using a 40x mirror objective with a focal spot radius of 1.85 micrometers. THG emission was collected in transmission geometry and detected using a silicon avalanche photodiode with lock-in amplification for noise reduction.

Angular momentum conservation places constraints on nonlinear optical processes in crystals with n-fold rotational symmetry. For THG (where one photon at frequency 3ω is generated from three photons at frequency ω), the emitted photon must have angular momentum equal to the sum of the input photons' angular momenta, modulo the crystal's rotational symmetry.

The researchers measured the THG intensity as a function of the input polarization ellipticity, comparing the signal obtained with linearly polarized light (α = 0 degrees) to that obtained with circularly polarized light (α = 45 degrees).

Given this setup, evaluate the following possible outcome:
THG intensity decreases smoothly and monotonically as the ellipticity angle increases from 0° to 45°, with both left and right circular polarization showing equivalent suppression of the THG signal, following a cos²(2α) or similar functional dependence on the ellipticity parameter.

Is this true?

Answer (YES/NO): YES